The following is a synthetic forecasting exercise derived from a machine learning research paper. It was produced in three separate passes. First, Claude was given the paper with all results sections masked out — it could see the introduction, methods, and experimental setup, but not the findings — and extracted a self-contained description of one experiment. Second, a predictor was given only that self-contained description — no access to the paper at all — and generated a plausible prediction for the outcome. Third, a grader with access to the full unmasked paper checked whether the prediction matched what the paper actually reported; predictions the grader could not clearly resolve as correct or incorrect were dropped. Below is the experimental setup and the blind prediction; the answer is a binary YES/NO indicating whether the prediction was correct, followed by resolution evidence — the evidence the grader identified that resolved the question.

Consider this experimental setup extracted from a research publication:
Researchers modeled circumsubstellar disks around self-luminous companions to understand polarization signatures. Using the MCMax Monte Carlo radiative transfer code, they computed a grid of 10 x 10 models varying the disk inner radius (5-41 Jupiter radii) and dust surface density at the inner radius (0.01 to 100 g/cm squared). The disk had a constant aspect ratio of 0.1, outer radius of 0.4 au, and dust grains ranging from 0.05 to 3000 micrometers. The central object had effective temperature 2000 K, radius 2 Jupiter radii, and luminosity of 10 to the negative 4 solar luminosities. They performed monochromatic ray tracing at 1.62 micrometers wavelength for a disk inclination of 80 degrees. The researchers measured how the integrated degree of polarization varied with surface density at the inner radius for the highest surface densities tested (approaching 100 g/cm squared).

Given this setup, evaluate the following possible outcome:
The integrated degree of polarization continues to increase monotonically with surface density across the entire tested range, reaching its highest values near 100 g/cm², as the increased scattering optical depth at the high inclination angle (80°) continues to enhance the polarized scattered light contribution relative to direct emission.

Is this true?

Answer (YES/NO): NO